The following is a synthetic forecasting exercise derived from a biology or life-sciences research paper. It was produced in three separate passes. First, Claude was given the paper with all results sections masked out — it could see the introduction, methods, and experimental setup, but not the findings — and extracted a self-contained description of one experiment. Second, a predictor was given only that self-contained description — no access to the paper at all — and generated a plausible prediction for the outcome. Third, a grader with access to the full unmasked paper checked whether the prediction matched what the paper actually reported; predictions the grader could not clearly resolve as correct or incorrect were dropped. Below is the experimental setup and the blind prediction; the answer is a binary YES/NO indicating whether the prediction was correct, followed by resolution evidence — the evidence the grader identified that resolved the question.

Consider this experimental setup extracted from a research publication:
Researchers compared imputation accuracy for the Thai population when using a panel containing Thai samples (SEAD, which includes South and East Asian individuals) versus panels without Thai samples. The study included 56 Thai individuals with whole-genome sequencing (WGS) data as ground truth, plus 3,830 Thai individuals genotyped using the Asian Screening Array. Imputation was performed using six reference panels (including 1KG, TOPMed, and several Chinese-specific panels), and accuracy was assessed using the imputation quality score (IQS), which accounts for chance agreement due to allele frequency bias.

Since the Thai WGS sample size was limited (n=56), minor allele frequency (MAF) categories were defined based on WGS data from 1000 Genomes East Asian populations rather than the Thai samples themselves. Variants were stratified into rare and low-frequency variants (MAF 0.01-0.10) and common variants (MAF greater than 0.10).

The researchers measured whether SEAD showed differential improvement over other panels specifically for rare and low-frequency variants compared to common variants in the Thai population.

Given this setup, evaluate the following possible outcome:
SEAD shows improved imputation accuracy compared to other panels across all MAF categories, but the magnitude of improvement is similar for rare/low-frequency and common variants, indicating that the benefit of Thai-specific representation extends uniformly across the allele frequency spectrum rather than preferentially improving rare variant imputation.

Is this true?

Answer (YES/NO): NO